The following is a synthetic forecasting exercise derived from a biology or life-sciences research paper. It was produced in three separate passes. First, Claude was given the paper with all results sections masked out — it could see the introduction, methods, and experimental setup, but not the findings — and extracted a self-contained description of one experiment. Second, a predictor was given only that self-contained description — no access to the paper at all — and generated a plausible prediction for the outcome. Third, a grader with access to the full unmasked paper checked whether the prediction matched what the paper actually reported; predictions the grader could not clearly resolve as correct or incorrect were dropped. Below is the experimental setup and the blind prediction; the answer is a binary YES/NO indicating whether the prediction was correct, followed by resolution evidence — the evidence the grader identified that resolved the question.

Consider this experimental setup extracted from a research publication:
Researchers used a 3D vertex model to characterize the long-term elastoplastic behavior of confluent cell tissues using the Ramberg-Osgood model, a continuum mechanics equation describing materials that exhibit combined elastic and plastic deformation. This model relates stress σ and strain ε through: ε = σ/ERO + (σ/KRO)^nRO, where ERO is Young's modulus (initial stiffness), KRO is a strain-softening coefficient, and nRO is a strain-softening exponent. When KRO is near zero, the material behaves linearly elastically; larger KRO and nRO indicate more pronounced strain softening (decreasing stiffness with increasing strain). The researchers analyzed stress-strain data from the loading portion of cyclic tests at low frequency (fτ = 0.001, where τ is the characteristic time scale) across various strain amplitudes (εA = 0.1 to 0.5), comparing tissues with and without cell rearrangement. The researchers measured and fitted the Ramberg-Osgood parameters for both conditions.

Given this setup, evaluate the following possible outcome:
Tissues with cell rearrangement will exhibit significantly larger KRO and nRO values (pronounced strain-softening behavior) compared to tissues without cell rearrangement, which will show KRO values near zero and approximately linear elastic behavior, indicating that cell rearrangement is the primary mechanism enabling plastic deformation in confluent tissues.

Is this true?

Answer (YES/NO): YES